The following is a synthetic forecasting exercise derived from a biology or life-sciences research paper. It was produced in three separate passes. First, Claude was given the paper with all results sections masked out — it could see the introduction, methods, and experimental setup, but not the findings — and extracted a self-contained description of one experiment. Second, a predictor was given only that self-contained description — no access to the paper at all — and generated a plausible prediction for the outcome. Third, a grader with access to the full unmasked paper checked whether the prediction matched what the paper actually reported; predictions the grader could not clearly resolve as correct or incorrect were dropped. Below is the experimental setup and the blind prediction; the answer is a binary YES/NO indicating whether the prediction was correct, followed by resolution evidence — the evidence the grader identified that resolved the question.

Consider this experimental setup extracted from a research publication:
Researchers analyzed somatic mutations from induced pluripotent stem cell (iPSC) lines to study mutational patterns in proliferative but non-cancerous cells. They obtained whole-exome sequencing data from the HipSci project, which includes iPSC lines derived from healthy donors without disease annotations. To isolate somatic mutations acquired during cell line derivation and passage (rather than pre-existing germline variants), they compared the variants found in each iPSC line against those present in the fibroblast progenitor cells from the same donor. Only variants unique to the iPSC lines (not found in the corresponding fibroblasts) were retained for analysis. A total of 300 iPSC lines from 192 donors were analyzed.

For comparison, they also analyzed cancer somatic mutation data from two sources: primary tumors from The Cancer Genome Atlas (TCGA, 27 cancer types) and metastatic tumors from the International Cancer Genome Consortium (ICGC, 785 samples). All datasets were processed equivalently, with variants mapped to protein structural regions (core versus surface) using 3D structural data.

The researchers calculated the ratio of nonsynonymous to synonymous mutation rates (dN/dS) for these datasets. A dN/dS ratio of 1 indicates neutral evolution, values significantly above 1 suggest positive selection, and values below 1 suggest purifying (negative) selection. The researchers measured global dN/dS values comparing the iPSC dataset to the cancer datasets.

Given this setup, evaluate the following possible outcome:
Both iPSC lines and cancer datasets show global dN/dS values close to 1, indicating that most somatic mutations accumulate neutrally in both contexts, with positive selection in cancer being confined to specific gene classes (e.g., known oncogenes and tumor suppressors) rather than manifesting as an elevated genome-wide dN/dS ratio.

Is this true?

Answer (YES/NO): NO